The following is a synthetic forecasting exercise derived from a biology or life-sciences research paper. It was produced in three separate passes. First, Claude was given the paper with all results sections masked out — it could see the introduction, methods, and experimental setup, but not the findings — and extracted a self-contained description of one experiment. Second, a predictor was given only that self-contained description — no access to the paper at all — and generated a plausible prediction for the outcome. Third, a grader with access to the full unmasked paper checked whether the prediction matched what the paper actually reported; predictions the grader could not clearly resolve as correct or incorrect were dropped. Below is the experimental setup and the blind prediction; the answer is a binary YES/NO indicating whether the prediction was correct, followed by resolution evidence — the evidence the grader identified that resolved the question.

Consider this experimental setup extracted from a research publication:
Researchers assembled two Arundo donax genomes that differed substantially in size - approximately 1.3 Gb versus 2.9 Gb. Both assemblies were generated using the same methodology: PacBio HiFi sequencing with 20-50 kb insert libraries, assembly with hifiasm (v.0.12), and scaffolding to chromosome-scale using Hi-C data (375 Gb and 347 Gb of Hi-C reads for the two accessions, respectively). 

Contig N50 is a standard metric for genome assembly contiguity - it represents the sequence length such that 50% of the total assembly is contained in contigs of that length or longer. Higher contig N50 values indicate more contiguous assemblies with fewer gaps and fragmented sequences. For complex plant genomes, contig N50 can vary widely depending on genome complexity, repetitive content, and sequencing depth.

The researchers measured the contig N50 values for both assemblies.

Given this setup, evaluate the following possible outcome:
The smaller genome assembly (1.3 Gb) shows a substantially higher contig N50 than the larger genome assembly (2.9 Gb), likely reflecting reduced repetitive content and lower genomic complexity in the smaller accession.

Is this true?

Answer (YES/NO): NO